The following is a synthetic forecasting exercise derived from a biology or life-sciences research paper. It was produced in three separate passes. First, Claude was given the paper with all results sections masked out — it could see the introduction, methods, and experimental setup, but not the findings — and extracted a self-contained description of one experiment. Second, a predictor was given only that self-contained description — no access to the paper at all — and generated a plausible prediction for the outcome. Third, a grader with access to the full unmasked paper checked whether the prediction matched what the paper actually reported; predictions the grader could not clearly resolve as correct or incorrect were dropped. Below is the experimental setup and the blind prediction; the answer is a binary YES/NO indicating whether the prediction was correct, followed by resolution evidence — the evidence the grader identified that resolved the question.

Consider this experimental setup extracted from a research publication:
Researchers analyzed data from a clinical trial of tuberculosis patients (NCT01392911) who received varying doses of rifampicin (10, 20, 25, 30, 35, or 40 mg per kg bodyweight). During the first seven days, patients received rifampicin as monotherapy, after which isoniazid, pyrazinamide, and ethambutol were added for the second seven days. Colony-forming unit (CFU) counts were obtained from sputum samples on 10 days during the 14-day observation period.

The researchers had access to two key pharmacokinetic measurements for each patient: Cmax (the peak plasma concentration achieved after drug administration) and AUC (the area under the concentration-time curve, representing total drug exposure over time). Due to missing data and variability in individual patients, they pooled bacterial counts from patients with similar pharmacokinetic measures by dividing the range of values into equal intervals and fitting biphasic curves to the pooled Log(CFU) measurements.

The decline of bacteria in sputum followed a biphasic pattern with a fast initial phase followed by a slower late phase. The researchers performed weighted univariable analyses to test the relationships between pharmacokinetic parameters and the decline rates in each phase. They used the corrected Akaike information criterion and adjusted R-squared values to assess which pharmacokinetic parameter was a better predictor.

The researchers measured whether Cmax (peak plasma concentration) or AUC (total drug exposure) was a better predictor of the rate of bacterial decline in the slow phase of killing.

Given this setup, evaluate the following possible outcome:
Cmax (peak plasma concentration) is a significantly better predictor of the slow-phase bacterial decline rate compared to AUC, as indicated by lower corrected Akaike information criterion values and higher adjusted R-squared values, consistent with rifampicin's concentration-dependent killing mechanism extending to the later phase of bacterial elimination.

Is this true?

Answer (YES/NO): YES